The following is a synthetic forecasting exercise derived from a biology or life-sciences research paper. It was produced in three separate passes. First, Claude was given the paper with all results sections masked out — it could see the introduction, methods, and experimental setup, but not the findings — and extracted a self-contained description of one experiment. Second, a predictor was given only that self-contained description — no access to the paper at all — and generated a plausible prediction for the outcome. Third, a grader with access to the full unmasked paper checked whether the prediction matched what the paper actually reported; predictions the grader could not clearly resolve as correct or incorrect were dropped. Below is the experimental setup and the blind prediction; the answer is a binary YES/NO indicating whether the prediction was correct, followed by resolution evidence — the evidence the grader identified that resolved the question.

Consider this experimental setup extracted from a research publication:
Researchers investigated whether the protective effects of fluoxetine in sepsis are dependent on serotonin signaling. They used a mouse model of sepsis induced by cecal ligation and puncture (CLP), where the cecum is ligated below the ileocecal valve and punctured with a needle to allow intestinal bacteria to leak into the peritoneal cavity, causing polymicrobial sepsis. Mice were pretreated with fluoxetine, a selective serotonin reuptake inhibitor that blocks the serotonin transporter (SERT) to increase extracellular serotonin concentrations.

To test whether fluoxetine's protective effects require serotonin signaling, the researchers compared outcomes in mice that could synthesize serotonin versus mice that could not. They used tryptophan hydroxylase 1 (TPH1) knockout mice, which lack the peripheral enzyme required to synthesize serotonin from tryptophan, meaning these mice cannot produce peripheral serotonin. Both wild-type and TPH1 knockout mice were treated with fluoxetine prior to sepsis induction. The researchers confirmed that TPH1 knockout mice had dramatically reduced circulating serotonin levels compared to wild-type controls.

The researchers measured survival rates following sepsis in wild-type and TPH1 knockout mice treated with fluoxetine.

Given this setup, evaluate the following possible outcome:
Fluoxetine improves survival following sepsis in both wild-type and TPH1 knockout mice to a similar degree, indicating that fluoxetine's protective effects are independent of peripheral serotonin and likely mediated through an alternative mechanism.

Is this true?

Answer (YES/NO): YES